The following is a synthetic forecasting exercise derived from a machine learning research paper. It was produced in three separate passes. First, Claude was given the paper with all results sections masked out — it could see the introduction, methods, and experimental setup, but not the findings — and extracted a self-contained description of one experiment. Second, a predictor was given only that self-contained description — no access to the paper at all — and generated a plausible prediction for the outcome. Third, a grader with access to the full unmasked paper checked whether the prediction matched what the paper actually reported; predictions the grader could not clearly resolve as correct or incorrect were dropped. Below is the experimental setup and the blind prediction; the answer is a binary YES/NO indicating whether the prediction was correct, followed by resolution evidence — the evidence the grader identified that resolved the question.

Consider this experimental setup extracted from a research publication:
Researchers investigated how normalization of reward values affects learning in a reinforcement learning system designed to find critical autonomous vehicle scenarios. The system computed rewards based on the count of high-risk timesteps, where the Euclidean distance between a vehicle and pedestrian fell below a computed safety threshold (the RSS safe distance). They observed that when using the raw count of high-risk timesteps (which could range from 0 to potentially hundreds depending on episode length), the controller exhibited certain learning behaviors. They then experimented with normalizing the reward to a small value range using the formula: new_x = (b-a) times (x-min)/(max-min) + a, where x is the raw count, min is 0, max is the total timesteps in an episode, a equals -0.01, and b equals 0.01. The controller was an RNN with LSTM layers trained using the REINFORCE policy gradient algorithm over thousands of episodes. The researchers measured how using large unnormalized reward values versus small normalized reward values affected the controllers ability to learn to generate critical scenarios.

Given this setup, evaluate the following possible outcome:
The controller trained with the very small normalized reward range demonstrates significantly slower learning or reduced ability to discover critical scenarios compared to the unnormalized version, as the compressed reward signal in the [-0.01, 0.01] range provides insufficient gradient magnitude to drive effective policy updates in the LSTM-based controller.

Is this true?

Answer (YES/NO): NO